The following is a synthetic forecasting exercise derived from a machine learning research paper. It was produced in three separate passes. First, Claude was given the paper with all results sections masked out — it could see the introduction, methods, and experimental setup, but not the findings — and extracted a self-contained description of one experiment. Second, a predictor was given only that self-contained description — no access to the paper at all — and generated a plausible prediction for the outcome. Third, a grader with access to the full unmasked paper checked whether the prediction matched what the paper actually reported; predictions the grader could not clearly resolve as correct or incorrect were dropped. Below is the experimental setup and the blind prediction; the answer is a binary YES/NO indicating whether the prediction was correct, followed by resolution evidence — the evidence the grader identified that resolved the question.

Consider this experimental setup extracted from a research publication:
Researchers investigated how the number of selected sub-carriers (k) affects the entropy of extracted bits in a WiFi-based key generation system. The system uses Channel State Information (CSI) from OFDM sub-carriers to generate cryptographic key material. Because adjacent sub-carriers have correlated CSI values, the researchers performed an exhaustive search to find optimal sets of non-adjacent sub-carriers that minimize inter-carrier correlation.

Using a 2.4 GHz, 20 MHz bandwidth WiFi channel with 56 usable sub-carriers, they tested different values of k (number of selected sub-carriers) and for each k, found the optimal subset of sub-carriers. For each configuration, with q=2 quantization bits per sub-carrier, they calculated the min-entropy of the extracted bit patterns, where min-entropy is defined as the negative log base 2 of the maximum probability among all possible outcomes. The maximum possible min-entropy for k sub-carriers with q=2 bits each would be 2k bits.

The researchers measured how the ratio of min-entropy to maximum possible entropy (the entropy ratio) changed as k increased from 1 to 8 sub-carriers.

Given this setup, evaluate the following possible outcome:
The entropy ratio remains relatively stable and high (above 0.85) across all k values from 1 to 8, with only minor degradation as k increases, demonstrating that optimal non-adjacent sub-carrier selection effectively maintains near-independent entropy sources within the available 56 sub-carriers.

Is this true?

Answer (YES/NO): NO